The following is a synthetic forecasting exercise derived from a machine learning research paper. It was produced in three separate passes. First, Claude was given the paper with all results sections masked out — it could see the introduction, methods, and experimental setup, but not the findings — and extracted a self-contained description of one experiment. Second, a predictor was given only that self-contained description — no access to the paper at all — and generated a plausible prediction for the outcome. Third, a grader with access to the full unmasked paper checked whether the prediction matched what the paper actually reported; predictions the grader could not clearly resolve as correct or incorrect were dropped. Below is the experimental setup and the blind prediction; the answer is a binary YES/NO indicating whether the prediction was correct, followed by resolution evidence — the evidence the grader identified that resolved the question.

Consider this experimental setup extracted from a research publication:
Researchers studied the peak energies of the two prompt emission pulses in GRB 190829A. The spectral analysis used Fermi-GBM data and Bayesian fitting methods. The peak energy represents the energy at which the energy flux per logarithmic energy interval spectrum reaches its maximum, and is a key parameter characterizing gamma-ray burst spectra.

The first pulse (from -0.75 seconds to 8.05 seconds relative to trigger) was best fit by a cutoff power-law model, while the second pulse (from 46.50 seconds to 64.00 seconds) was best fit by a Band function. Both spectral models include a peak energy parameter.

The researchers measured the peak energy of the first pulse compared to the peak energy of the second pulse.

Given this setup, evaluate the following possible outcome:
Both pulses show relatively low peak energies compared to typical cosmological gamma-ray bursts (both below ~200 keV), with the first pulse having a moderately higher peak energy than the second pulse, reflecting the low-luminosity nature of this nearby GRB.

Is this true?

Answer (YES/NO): NO